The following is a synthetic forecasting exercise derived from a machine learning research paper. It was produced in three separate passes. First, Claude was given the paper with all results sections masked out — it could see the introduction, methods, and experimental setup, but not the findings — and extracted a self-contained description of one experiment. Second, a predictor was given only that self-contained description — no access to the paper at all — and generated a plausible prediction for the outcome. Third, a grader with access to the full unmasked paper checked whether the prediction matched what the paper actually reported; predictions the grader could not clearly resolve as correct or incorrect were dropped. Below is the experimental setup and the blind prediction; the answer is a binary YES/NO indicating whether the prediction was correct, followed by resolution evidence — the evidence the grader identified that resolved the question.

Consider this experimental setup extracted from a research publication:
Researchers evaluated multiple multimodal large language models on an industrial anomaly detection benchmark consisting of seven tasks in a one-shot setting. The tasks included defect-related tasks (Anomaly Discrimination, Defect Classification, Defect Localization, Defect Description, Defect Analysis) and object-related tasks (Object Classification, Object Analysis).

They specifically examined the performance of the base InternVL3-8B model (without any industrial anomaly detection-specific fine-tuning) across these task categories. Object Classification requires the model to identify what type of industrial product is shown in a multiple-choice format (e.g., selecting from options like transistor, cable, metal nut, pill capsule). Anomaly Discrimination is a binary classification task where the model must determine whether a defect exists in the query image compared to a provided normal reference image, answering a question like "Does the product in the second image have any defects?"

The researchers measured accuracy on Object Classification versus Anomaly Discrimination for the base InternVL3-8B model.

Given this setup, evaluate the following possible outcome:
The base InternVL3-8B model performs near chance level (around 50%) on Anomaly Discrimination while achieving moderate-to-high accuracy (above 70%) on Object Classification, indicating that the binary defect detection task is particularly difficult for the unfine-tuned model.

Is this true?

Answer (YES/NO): NO